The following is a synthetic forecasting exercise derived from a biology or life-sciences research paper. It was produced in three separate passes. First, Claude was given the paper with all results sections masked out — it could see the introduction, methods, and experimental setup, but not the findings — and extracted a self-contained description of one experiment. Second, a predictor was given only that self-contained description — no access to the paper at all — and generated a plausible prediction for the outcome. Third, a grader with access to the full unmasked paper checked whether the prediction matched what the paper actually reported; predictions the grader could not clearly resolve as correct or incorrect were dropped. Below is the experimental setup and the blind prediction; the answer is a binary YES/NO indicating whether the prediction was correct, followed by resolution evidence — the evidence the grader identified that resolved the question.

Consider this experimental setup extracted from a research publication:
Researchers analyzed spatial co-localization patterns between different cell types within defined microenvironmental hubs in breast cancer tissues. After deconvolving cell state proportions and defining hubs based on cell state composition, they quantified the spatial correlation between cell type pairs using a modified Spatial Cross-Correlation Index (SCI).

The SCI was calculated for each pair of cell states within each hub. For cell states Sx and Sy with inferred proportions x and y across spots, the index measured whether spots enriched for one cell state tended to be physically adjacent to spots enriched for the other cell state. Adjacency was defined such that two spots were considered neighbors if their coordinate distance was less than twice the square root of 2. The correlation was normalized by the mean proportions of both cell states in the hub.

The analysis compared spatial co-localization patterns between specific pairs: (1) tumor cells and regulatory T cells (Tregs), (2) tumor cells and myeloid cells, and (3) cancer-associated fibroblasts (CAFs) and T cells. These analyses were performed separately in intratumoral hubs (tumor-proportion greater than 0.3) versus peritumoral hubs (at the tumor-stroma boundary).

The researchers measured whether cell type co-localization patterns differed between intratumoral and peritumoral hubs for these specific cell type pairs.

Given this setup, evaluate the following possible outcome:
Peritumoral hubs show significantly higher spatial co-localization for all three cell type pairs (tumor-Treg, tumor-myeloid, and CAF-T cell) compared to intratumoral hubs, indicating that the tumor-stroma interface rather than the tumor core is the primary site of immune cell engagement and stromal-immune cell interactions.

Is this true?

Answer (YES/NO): NO